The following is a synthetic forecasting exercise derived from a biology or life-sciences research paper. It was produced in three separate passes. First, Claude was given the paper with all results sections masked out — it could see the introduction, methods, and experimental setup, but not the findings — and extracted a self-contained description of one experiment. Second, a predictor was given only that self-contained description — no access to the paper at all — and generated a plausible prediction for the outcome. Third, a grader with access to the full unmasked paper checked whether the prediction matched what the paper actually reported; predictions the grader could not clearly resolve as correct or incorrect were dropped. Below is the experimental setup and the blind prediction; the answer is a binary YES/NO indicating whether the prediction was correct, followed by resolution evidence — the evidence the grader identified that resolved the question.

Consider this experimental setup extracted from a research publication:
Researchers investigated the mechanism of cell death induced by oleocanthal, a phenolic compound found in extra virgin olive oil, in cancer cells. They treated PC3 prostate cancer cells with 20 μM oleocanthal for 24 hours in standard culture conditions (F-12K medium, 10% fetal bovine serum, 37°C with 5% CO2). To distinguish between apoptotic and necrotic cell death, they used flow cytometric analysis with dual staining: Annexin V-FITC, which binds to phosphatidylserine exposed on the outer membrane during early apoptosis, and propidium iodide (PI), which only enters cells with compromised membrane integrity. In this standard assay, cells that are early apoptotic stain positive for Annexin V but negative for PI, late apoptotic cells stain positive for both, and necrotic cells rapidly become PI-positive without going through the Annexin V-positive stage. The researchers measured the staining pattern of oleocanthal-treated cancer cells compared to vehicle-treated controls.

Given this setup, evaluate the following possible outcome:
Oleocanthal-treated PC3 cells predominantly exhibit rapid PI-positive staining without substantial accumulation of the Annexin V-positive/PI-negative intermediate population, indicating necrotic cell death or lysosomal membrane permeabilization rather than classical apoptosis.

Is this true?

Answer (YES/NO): YES